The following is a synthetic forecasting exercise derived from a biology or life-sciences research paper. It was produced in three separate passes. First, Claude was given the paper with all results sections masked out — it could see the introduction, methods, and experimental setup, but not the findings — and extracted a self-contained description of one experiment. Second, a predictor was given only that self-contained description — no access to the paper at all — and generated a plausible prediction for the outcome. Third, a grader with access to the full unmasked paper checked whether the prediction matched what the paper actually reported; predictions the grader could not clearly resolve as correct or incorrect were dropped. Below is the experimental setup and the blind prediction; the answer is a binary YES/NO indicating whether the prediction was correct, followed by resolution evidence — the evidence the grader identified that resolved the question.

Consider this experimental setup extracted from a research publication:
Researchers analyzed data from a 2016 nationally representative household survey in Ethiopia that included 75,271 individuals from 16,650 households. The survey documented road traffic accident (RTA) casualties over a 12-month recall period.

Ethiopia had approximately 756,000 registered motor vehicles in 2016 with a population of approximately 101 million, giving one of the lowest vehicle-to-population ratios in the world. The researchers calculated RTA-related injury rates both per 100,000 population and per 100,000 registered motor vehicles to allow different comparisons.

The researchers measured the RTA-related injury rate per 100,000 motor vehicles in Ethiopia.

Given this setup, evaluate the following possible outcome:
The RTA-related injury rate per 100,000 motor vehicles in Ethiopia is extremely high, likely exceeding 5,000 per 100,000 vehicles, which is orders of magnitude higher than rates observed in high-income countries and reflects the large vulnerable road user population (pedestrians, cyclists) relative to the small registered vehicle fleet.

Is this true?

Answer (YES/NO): YES